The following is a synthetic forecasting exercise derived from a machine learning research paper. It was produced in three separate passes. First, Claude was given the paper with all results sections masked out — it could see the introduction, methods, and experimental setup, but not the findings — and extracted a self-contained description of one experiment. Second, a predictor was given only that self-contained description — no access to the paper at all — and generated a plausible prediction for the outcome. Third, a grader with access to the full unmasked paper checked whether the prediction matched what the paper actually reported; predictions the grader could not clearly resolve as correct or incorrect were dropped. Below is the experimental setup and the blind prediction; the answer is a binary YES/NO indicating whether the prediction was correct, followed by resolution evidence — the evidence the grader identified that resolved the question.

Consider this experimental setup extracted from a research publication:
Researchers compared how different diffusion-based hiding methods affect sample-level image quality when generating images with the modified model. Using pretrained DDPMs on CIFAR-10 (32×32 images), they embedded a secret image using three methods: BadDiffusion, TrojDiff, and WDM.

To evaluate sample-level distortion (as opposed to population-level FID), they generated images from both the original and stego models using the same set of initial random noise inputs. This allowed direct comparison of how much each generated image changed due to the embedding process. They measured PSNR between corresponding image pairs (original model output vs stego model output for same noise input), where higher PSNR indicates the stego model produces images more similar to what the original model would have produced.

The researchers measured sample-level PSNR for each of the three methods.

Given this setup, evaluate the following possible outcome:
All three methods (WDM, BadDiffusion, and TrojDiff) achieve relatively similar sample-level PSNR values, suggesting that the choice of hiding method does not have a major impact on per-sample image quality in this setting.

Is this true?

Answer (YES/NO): NO